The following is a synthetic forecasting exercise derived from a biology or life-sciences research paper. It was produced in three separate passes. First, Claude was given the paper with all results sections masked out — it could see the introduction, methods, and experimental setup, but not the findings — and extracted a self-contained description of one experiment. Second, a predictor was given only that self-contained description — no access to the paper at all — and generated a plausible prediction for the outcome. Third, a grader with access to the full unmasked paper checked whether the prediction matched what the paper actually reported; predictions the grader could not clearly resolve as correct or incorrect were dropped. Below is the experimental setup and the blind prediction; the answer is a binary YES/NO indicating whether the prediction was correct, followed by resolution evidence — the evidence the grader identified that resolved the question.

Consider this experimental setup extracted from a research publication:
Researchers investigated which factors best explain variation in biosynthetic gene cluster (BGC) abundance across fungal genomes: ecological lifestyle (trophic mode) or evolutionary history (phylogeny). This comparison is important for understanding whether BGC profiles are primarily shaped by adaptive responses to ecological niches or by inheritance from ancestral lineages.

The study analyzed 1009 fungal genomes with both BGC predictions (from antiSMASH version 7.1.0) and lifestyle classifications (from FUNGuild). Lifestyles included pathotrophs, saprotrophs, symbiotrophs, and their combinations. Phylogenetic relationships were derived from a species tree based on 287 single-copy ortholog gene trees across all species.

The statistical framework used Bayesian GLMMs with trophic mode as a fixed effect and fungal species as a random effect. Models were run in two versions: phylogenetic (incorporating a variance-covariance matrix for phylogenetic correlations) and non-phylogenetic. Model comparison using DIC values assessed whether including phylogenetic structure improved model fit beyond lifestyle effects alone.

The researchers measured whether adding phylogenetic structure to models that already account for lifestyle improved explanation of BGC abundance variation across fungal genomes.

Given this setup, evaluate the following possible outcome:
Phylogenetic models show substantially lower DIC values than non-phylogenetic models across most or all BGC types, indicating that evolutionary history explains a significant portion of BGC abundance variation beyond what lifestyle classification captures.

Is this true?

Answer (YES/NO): YES